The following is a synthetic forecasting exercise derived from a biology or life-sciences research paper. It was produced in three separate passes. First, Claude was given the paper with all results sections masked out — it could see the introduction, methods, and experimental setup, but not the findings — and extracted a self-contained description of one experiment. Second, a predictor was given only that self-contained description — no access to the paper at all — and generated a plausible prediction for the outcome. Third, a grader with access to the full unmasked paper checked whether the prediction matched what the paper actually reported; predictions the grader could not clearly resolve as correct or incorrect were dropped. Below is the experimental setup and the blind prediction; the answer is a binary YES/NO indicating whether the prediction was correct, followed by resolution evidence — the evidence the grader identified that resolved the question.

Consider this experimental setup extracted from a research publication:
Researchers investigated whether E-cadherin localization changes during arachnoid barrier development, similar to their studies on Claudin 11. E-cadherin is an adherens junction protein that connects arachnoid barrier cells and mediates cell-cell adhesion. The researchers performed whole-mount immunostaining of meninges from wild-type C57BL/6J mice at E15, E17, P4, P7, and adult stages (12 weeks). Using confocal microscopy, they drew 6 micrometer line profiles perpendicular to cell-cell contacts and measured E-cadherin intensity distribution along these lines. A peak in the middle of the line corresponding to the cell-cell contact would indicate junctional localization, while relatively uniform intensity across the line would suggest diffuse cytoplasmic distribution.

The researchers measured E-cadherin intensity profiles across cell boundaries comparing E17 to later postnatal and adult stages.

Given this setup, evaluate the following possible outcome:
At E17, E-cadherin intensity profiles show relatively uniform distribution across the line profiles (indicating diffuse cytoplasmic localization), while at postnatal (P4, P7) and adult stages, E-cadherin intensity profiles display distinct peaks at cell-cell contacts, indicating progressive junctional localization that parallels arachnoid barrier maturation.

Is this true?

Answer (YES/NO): NO